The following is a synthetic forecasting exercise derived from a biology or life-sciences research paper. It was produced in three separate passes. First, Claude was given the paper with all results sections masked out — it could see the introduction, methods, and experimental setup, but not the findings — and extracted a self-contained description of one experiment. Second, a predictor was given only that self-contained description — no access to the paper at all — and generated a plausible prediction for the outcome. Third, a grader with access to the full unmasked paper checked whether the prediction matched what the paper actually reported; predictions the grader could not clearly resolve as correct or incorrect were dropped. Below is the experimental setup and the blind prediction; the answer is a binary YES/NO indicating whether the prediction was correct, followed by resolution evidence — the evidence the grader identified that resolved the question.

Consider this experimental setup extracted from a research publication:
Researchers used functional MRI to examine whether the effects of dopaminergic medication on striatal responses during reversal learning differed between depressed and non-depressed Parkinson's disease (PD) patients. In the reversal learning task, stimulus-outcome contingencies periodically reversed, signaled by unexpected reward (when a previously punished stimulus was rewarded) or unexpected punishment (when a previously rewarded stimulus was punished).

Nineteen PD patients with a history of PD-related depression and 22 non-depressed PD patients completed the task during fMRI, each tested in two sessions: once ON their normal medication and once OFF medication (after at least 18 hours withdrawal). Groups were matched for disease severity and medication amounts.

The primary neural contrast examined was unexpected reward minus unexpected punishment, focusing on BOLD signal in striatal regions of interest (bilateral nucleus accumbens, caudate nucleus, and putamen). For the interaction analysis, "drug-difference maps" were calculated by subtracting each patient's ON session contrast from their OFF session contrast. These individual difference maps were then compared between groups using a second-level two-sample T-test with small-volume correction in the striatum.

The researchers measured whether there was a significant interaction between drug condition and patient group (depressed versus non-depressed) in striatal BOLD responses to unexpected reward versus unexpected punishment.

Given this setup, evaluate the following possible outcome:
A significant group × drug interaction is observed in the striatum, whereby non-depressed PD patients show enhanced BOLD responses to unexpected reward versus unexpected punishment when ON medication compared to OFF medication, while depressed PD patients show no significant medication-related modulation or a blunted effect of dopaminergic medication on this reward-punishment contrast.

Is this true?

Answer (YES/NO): NO